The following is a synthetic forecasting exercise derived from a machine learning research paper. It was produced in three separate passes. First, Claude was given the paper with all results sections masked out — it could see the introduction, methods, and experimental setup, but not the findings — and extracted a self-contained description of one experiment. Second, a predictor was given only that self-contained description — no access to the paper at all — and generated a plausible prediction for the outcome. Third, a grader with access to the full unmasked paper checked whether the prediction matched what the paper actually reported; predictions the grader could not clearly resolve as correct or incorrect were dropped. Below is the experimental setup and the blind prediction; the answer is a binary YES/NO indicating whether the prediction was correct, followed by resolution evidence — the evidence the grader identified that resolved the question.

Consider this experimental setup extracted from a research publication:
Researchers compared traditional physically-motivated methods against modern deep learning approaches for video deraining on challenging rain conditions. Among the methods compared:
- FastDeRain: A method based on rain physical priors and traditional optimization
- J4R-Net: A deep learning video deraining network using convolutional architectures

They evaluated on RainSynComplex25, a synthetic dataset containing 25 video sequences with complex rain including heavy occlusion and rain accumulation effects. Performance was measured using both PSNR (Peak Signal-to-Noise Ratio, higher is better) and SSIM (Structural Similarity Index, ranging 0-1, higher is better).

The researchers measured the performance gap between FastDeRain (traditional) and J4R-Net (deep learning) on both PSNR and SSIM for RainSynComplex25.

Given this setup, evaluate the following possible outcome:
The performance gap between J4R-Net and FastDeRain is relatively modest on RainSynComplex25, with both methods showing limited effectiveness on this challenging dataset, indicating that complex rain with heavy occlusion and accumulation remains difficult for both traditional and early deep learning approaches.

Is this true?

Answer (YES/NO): NO